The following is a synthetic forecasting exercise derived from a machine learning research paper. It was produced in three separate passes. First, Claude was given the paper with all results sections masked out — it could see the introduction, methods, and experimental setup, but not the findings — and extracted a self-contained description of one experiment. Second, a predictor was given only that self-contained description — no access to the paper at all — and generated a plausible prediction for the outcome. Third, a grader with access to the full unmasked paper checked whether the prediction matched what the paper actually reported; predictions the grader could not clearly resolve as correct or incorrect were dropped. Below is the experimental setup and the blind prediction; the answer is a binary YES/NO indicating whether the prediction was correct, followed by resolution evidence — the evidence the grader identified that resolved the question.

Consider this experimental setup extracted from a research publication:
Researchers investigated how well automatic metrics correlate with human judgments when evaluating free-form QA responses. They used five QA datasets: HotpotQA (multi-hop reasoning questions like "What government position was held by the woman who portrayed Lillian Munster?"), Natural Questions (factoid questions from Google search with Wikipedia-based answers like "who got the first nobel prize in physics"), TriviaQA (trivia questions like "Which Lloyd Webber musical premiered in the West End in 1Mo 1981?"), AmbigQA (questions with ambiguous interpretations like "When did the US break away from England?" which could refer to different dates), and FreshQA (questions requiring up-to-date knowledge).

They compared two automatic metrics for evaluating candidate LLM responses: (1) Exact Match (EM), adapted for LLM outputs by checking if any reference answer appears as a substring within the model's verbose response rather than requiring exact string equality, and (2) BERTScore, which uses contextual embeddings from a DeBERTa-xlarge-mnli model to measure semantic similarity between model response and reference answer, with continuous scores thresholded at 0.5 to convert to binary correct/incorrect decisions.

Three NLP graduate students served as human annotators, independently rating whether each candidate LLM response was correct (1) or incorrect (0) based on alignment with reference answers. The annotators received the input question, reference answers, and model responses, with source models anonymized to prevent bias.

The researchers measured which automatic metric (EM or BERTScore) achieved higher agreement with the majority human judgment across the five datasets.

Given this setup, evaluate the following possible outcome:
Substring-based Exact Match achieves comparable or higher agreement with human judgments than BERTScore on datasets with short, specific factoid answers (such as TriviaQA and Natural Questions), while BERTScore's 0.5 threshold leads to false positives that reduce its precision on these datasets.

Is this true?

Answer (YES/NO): NO